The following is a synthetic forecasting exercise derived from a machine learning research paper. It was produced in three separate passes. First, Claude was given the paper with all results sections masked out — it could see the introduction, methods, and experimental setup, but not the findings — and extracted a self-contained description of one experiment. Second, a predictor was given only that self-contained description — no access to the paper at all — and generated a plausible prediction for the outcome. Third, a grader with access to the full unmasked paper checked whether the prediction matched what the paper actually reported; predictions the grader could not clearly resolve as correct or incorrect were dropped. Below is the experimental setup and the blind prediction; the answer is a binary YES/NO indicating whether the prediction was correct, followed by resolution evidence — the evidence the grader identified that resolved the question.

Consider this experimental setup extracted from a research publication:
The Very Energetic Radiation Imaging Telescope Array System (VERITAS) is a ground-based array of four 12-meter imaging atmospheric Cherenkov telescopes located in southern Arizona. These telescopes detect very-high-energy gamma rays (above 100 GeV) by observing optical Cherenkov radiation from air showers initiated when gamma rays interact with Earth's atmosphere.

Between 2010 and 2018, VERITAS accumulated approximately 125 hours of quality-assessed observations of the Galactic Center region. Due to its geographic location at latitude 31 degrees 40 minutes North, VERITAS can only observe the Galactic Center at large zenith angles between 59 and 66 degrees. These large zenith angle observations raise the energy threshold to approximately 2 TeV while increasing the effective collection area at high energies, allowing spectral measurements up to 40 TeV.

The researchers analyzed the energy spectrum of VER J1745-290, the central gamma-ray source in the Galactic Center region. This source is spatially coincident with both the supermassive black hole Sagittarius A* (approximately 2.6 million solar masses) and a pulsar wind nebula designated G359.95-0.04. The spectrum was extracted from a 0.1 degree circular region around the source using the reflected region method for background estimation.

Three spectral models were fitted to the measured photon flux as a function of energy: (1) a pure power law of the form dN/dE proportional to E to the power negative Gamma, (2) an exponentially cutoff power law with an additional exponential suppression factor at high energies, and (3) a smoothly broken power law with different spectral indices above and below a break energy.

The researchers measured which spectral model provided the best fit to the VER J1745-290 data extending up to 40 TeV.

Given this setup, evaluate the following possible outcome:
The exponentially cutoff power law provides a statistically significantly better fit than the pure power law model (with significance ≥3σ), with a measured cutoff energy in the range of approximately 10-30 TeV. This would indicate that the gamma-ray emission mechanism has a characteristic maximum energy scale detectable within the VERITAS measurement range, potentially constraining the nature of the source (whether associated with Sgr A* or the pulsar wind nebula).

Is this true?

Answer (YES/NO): YES